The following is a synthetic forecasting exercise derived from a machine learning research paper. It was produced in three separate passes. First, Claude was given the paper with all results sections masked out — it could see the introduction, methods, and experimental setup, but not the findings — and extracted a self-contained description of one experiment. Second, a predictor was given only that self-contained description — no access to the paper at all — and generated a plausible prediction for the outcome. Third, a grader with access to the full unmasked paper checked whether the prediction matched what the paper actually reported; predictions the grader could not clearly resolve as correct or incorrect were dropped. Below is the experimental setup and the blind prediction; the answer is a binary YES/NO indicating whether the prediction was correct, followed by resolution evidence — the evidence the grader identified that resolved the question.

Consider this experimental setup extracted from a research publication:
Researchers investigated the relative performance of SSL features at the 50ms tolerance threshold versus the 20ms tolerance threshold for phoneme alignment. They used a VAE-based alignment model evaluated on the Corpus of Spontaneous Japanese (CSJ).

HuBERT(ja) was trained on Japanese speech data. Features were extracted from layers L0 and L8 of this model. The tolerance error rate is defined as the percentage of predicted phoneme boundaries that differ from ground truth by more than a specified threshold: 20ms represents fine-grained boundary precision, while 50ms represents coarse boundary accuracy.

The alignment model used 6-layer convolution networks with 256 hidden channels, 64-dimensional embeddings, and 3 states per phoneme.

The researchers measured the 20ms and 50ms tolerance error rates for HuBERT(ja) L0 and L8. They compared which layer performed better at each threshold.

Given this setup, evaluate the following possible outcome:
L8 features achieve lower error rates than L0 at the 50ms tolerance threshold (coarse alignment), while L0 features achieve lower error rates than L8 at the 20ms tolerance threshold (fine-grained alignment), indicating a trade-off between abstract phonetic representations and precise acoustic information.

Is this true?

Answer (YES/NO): YES